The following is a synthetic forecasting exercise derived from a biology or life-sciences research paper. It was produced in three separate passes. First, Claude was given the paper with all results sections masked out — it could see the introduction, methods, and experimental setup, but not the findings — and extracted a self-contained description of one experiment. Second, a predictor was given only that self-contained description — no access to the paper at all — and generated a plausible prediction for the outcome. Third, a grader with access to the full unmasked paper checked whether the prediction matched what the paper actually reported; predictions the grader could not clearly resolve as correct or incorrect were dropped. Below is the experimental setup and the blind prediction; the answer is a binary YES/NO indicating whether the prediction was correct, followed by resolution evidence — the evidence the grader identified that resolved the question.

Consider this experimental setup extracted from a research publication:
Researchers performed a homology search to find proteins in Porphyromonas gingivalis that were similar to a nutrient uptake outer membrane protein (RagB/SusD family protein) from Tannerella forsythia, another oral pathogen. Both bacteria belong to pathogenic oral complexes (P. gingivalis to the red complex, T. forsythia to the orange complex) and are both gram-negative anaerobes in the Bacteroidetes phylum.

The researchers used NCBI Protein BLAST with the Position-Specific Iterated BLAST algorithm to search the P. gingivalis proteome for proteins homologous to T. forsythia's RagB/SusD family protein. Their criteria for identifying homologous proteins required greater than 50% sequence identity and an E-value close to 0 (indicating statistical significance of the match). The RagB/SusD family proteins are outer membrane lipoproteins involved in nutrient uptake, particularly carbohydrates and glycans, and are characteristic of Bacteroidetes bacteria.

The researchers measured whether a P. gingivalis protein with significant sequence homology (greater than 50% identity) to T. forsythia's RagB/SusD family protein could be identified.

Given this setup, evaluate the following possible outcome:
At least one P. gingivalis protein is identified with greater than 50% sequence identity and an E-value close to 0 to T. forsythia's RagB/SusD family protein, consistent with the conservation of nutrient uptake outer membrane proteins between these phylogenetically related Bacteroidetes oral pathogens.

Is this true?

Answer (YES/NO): NO